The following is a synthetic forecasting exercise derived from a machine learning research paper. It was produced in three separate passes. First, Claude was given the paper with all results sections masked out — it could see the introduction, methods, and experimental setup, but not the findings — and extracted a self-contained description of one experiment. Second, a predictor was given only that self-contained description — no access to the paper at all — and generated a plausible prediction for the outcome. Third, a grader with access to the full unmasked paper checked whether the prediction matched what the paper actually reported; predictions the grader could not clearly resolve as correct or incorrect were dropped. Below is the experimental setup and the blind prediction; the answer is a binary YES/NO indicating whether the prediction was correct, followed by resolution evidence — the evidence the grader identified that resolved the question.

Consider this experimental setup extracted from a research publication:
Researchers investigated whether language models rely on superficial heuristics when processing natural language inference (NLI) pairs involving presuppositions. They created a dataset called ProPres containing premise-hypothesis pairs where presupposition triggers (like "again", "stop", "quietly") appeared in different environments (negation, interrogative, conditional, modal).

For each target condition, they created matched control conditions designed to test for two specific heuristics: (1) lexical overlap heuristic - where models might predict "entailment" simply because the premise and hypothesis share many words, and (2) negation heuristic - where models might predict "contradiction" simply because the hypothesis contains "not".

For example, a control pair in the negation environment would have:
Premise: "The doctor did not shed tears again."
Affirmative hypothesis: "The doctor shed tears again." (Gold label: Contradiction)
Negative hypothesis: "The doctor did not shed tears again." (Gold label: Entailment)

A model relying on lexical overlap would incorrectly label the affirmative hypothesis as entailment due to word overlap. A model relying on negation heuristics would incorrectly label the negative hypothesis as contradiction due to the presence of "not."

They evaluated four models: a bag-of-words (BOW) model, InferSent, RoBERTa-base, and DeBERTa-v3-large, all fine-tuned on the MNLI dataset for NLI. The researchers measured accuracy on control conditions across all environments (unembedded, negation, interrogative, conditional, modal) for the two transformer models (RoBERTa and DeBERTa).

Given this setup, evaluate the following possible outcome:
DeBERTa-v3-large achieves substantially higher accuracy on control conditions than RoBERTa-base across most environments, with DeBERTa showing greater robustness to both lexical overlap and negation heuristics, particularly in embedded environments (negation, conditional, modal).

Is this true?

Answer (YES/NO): NO